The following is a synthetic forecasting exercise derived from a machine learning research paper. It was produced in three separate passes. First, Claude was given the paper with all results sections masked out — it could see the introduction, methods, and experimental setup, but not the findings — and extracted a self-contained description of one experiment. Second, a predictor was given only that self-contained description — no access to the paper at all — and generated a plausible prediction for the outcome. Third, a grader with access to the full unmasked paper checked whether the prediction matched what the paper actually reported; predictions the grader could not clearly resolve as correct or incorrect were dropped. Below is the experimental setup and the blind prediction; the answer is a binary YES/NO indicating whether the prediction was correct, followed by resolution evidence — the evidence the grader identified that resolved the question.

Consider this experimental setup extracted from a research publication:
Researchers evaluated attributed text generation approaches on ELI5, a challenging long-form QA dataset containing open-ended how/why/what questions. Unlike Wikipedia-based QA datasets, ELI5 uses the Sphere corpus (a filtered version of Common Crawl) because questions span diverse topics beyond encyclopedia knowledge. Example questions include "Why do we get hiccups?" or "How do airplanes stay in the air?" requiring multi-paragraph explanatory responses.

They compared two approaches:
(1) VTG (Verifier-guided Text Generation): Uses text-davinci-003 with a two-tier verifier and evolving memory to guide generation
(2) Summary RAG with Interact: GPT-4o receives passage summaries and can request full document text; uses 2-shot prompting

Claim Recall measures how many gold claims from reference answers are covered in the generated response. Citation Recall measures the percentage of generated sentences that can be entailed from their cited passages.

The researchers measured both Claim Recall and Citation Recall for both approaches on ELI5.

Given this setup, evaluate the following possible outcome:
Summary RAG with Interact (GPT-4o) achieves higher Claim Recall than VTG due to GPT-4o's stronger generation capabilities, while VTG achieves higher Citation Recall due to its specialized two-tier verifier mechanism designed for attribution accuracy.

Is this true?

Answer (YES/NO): YES